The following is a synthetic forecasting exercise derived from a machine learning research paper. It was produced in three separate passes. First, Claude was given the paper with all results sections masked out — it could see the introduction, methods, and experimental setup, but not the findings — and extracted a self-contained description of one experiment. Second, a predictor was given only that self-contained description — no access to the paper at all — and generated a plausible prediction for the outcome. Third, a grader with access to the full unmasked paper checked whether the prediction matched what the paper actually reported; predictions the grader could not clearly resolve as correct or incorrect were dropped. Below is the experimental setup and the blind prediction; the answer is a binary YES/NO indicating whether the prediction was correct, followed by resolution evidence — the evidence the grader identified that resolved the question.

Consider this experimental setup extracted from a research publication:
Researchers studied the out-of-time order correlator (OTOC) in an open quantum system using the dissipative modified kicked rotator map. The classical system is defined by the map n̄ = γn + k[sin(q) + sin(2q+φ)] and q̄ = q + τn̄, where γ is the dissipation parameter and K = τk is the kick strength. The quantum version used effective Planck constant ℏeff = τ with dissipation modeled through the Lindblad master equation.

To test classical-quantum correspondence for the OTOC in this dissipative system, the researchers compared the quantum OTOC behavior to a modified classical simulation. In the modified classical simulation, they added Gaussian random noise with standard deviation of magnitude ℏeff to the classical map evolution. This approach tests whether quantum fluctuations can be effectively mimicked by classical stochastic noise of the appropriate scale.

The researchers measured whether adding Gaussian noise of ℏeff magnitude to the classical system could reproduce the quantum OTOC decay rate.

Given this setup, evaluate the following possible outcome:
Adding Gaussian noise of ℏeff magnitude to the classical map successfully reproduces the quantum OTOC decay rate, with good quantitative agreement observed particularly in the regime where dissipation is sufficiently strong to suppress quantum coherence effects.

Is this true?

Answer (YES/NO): YES